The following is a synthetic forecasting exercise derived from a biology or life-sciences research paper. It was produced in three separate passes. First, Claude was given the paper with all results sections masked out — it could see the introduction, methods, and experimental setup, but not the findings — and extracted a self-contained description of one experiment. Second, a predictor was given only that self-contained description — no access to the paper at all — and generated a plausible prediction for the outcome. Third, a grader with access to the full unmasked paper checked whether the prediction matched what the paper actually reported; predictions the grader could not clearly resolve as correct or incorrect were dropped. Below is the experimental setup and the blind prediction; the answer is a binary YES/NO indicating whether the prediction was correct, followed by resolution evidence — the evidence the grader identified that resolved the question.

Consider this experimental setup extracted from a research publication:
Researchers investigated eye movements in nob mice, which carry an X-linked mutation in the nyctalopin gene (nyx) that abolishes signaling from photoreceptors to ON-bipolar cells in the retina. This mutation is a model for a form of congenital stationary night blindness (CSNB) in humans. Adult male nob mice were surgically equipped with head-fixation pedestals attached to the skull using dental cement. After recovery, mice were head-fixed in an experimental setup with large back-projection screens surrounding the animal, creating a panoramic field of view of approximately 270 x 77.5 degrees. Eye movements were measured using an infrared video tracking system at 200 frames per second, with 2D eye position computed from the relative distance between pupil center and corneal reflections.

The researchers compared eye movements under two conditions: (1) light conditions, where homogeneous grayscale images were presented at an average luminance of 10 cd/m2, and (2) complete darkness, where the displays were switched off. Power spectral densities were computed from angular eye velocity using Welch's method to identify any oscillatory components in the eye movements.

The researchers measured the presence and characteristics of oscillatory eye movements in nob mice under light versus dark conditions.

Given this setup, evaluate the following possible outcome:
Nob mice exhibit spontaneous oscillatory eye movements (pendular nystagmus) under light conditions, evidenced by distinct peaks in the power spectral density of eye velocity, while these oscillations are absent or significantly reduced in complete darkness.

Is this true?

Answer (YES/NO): YES